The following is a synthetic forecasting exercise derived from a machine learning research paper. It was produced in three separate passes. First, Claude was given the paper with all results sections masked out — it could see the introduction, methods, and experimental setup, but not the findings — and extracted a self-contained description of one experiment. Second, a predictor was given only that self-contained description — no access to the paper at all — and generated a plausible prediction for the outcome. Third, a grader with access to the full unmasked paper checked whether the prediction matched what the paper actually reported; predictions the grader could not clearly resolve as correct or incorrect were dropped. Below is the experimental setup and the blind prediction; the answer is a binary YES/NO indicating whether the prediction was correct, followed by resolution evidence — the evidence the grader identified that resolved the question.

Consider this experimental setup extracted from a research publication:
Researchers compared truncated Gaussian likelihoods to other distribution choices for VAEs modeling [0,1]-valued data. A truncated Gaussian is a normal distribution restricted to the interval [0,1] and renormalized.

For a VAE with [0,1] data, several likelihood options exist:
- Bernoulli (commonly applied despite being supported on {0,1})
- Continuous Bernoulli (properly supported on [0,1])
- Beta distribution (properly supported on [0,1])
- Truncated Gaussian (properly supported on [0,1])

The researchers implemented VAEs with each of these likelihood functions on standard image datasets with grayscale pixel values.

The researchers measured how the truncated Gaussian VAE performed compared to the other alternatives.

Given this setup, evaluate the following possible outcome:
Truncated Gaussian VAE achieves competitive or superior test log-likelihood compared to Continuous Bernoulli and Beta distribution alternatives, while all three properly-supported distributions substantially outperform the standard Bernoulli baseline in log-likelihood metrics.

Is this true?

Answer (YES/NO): NO